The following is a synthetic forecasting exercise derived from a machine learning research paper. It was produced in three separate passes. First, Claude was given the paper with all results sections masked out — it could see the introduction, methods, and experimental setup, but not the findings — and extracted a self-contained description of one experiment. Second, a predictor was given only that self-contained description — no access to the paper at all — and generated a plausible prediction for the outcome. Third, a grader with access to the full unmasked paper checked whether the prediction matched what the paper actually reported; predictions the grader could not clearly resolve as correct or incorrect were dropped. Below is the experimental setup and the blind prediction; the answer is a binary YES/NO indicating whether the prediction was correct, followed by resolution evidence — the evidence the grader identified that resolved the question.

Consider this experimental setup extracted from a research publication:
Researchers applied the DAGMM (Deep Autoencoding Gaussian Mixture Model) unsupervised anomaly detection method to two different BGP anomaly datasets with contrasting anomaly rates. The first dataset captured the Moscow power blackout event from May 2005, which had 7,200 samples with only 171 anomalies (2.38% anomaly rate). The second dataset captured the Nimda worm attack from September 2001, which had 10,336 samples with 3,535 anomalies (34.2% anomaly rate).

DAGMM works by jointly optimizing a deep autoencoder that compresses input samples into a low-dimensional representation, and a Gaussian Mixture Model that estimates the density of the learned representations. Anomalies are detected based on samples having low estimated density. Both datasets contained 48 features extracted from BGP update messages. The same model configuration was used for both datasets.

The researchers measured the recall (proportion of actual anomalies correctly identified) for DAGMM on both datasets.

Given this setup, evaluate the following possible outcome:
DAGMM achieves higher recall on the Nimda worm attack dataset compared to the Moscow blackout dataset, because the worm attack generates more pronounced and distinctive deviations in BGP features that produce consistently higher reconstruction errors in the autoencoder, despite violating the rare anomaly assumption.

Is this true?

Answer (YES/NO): NO